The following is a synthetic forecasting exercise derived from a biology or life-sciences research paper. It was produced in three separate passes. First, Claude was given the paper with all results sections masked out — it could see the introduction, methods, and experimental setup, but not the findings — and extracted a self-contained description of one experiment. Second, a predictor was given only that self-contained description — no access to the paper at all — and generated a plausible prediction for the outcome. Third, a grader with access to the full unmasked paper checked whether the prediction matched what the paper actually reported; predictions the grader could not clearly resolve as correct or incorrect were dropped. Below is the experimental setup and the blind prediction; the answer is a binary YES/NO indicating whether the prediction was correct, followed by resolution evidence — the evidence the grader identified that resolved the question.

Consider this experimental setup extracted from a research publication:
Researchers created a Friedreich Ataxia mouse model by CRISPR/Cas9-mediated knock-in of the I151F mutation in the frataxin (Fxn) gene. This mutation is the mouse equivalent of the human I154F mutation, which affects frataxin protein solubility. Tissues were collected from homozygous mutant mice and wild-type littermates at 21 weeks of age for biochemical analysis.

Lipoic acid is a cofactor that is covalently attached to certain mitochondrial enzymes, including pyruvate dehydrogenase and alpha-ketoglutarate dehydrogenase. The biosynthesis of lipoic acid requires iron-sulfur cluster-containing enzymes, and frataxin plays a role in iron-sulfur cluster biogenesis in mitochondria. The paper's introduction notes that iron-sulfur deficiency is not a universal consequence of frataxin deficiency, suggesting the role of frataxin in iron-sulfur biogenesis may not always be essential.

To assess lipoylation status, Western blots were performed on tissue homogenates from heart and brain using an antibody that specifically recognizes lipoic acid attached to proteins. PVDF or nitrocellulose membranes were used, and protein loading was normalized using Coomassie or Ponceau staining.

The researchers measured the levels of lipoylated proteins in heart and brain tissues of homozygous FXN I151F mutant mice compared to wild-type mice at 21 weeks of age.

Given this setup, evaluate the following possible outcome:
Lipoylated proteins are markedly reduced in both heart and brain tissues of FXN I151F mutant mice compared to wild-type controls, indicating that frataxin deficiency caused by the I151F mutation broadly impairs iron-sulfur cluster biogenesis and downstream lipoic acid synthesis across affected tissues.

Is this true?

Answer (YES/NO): NO